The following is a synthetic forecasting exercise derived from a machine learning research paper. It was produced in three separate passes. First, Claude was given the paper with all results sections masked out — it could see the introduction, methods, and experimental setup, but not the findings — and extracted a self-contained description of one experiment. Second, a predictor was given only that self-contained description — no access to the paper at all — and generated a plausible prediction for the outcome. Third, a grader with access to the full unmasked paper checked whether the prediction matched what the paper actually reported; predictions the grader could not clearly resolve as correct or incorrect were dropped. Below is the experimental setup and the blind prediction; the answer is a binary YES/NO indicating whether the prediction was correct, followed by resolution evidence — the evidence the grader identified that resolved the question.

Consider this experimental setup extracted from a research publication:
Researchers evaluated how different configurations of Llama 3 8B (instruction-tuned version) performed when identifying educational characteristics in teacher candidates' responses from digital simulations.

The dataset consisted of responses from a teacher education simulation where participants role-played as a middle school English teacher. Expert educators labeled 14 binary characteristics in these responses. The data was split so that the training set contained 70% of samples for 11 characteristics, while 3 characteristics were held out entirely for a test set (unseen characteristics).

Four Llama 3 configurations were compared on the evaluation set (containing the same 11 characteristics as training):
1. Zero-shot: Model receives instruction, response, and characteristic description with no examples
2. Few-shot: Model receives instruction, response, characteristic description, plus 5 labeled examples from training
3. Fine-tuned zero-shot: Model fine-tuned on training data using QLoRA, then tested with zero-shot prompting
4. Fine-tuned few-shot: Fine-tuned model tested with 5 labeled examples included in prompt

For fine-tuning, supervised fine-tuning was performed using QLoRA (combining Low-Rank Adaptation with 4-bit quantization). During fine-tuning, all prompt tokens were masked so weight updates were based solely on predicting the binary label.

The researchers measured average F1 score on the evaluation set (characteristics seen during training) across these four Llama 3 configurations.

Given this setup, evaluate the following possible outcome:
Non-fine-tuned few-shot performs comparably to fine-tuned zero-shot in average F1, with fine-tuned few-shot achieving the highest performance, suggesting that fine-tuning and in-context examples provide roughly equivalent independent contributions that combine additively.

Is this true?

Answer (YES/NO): NO